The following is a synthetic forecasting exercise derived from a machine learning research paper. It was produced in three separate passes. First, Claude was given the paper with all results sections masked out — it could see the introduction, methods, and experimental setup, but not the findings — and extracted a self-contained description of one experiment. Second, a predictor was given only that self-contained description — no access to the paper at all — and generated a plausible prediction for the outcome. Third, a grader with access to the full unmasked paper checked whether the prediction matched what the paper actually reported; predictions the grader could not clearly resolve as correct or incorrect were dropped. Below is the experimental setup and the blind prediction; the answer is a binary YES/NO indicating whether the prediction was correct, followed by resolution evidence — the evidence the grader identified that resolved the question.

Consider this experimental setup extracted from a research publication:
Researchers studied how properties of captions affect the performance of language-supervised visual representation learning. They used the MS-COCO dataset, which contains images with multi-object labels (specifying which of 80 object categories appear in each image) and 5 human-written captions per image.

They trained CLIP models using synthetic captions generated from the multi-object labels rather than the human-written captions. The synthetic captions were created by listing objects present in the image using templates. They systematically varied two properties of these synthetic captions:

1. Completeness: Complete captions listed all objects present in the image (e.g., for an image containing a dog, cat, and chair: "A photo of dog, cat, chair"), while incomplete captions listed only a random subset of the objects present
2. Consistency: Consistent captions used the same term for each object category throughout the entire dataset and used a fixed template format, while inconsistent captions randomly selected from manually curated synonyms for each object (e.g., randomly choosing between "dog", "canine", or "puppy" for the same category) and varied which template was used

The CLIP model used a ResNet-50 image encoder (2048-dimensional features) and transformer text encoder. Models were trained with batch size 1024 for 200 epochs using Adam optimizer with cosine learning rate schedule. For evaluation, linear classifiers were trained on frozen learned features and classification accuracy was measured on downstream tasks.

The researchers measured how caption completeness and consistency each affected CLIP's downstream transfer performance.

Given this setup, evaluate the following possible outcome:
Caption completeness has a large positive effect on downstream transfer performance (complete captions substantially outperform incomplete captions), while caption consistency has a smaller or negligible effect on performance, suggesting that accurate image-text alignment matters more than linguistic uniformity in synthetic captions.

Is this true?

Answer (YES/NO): NO